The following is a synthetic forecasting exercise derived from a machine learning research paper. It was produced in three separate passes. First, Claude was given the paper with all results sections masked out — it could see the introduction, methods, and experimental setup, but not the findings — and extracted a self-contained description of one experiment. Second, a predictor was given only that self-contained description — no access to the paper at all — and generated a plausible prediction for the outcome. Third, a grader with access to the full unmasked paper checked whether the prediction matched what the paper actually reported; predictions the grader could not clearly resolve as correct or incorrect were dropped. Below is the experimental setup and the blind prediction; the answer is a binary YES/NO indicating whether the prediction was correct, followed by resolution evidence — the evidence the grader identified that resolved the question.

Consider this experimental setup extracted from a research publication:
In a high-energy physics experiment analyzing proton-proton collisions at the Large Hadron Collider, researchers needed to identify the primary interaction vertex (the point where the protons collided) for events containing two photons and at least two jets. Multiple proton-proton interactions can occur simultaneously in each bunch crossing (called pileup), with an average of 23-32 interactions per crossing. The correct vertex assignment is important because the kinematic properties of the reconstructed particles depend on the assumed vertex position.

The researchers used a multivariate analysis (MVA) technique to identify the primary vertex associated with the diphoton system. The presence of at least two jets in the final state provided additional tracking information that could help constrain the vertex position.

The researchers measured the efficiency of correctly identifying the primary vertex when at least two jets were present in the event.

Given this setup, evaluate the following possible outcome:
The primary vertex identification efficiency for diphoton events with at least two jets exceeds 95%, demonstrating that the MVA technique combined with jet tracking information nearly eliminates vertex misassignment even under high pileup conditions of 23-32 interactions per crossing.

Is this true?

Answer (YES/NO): YES